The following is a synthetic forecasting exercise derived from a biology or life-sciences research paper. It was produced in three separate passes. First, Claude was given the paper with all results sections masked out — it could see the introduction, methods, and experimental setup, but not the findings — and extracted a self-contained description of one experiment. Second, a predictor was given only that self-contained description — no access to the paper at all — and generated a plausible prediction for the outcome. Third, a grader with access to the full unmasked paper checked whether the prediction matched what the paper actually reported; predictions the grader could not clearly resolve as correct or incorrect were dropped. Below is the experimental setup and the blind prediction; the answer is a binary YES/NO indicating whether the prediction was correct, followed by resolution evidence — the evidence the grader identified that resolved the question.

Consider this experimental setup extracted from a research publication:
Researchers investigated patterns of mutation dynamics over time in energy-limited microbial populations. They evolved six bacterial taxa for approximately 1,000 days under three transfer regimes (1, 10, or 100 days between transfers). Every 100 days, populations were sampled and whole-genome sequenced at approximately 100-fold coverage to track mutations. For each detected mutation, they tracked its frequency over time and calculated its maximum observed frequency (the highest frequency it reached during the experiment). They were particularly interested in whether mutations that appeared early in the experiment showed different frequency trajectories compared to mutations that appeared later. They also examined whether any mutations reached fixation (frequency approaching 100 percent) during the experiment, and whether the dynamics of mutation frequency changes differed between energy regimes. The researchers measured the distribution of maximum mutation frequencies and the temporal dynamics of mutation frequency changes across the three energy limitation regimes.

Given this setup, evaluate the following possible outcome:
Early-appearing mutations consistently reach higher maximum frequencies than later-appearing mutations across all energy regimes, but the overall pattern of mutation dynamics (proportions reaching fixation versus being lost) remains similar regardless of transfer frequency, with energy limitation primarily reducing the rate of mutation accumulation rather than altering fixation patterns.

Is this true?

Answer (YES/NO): NO